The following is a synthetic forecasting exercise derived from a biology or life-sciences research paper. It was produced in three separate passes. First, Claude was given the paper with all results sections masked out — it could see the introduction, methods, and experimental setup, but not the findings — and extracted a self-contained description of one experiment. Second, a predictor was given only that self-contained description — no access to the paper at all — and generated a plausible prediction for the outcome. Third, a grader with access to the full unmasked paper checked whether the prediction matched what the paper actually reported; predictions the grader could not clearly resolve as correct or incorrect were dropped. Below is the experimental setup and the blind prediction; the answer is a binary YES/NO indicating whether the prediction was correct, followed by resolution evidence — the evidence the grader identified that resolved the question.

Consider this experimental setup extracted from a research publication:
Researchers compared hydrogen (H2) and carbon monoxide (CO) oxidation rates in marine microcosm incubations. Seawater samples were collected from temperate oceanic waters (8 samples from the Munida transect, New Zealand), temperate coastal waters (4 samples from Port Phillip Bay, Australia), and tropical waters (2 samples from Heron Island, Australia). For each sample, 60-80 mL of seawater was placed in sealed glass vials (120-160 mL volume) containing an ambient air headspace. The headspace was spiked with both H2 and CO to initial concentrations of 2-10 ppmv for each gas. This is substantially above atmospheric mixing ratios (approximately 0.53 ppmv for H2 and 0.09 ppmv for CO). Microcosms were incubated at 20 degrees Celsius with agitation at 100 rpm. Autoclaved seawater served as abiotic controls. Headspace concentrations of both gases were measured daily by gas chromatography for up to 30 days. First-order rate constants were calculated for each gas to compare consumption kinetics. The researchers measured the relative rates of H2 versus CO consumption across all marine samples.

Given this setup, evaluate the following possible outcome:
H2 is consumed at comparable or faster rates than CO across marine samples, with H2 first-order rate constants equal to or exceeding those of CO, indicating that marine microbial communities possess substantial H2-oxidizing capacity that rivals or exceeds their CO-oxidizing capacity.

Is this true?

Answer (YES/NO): NO